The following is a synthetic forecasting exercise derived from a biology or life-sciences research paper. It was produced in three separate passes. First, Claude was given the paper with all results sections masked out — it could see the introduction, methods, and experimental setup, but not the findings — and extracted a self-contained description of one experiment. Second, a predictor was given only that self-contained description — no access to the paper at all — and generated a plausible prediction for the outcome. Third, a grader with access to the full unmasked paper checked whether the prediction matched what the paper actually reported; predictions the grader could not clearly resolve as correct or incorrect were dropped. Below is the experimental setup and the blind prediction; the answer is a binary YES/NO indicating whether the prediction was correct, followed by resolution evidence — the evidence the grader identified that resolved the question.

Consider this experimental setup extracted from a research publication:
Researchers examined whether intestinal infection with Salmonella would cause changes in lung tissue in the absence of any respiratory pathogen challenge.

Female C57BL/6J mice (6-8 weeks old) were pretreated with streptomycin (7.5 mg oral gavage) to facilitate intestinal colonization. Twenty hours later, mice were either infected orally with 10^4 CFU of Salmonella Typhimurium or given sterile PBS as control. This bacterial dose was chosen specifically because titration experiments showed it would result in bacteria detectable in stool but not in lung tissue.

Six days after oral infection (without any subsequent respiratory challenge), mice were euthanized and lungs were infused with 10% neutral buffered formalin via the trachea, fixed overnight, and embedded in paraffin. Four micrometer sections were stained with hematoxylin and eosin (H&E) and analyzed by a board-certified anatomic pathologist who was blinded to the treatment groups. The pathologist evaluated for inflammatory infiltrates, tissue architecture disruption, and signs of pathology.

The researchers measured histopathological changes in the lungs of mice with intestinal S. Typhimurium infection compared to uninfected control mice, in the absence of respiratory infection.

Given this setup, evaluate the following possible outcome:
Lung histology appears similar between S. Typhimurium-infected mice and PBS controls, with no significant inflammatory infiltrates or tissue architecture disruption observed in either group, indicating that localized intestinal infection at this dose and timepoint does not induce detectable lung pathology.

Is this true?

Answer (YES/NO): YES